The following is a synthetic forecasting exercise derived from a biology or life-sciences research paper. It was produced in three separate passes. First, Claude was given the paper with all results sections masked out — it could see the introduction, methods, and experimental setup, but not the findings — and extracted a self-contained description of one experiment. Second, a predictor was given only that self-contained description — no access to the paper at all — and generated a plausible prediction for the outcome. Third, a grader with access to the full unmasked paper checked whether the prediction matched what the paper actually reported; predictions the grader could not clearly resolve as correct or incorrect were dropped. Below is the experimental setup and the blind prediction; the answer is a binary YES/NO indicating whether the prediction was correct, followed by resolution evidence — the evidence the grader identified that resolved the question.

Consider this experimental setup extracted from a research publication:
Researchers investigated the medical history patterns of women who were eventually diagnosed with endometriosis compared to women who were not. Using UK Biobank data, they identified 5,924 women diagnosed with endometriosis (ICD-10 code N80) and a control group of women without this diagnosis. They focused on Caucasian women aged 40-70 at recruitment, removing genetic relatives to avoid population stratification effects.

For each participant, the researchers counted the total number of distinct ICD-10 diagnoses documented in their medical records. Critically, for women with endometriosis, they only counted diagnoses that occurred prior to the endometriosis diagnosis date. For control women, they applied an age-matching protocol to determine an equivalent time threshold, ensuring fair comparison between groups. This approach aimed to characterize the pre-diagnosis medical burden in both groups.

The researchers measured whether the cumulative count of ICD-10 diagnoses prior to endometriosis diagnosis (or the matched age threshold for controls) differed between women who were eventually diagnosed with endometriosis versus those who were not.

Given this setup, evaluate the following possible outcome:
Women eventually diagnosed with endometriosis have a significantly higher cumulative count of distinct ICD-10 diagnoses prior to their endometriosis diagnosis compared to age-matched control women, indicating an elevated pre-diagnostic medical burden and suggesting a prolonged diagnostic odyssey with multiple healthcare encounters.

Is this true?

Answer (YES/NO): YES